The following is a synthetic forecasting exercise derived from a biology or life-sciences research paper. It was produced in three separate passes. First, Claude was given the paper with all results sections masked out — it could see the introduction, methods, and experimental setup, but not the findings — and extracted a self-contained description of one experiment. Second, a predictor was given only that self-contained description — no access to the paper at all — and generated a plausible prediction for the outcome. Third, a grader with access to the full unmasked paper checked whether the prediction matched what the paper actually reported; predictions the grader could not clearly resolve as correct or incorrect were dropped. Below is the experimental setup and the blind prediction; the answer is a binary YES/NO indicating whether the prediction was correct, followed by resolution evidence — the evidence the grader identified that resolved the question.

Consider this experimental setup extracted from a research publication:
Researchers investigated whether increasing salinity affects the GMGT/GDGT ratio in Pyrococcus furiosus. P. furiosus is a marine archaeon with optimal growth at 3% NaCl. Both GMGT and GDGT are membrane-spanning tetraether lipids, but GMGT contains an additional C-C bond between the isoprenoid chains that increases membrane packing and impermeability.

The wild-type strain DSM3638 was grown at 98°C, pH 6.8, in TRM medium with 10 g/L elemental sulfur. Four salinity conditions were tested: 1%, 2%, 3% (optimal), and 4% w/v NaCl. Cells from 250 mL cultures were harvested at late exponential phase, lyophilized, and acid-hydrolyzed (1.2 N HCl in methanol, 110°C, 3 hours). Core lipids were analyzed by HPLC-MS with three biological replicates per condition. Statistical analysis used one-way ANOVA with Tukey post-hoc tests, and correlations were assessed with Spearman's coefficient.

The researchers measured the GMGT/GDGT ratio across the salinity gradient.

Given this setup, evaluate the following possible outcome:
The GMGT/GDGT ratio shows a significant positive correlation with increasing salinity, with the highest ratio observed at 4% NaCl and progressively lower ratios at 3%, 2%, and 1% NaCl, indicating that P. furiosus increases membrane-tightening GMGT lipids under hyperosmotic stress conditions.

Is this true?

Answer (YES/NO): YES